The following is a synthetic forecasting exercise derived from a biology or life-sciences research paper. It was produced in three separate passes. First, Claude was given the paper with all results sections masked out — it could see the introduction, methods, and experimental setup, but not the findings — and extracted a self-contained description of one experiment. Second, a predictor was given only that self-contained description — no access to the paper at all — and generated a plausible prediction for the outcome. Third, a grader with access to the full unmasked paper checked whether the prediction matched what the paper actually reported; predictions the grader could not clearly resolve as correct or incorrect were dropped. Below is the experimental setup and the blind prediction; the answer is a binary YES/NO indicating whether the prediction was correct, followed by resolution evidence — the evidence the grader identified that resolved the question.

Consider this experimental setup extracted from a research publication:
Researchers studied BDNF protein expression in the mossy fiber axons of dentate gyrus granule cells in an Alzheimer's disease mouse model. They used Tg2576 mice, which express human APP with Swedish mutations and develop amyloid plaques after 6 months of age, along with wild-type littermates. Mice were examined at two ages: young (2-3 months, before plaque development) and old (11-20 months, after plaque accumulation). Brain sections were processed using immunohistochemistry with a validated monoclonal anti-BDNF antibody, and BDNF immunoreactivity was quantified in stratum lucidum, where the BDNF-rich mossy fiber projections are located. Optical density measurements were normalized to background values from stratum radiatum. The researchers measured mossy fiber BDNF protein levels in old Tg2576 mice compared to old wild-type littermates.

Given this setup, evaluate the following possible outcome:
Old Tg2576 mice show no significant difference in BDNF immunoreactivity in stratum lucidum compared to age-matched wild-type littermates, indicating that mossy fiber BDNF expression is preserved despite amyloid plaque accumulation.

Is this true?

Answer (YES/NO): YES